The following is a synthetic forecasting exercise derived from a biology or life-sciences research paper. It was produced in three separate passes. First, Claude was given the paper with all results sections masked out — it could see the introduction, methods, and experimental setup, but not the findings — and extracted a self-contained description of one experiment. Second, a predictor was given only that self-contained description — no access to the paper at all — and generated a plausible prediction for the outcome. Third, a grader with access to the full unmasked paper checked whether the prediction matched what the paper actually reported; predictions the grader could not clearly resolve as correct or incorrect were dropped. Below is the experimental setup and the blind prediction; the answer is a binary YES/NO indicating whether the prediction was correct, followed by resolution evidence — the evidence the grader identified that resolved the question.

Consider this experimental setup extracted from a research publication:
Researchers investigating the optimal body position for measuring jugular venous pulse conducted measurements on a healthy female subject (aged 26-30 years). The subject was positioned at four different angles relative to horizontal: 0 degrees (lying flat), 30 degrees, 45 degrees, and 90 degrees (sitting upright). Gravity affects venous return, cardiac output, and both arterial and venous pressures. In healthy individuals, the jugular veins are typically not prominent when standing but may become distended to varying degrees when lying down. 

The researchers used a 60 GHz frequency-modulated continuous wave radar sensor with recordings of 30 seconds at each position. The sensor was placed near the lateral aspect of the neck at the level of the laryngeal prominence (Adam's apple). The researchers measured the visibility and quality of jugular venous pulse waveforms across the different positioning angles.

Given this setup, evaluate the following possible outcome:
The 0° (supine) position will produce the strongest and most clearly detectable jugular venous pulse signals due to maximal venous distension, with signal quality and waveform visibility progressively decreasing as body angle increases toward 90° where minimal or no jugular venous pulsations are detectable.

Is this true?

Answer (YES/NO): NO